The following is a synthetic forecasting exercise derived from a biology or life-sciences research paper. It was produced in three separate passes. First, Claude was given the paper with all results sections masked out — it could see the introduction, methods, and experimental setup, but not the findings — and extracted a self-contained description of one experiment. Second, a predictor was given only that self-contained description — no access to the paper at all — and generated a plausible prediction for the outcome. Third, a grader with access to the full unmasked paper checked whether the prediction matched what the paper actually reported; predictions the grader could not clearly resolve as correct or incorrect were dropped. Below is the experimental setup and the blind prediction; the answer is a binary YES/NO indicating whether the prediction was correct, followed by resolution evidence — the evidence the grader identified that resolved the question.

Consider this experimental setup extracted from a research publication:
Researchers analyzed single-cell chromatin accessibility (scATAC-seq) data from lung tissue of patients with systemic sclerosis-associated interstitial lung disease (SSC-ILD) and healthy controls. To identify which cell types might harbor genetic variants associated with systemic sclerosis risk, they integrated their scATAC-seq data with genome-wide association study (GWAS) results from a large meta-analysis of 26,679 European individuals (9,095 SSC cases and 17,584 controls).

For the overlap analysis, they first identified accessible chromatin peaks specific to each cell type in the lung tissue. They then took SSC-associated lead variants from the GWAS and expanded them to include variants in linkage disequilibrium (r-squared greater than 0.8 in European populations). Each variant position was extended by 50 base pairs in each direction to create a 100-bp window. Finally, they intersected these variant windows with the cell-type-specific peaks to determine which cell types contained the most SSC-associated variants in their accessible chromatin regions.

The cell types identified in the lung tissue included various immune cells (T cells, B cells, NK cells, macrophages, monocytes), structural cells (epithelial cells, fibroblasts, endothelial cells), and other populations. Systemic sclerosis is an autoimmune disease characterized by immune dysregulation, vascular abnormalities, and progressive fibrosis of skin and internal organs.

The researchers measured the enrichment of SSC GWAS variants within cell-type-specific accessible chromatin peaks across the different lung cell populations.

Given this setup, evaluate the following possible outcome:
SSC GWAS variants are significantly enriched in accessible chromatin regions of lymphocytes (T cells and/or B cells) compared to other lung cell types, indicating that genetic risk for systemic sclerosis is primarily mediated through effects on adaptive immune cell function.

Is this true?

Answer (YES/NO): NO